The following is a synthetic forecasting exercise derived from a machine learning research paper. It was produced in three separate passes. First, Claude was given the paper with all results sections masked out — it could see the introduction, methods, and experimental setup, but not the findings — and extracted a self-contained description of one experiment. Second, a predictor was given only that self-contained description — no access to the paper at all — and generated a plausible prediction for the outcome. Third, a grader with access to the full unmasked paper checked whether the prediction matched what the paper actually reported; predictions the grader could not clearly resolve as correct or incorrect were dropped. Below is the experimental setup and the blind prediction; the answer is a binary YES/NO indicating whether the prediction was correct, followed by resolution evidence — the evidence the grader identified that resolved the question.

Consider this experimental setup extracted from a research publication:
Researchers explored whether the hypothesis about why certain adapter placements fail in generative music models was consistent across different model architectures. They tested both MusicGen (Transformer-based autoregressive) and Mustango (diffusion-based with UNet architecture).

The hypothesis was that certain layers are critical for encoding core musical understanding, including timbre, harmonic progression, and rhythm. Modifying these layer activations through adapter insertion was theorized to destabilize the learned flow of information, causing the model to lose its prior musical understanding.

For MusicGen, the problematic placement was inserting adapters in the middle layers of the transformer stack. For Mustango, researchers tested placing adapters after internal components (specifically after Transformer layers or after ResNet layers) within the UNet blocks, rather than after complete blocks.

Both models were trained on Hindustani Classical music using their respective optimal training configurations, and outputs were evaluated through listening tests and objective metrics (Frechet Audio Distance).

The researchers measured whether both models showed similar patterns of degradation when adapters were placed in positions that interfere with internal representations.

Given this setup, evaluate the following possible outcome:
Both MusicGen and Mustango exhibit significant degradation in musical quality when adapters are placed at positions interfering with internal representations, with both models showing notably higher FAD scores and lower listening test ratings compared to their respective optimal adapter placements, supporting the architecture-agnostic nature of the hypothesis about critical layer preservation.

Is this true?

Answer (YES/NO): NO